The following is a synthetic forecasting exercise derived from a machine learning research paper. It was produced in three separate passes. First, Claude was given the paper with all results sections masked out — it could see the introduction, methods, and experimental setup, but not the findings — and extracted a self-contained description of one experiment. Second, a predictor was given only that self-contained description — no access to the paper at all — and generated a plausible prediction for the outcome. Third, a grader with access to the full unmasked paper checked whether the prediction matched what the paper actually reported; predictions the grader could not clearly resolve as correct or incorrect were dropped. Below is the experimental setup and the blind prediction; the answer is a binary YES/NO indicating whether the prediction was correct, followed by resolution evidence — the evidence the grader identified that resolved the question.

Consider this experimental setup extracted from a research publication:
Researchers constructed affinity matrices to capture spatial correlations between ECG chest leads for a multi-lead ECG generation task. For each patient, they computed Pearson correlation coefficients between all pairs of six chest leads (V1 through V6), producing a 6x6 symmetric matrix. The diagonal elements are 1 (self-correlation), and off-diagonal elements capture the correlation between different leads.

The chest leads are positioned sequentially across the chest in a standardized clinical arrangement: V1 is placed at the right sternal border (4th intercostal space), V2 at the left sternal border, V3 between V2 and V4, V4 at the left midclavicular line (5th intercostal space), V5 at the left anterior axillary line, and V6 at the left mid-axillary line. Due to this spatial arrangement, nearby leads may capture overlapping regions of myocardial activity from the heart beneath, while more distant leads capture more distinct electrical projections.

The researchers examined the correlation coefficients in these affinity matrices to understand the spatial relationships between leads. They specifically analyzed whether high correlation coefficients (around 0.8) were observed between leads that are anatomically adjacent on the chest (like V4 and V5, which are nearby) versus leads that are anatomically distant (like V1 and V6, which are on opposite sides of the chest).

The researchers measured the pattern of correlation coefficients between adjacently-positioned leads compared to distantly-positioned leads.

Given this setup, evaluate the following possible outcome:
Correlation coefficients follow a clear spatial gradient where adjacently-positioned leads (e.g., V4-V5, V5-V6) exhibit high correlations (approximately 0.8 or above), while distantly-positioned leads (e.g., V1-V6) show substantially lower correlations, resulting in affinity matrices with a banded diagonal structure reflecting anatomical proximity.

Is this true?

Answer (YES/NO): YES